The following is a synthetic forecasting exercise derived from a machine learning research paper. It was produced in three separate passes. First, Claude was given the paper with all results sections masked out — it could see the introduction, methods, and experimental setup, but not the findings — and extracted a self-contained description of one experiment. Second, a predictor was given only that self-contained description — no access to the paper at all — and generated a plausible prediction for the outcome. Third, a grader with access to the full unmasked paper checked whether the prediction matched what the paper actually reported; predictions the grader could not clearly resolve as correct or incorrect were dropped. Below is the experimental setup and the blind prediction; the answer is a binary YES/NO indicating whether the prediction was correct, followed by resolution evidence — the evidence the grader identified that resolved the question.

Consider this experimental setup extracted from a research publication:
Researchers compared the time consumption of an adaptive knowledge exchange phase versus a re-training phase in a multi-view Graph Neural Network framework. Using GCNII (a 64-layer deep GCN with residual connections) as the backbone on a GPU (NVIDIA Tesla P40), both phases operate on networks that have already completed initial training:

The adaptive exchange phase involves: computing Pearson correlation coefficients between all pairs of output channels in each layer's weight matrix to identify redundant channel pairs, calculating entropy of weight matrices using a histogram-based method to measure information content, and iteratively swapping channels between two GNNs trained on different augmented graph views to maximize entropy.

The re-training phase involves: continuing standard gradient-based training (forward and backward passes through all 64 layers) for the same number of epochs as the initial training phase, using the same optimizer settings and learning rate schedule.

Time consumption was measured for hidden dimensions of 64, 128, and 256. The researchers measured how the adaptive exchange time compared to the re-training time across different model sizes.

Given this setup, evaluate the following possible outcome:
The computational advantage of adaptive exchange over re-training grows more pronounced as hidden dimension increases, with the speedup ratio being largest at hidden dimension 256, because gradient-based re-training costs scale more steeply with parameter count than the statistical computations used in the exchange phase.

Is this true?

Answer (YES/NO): NO